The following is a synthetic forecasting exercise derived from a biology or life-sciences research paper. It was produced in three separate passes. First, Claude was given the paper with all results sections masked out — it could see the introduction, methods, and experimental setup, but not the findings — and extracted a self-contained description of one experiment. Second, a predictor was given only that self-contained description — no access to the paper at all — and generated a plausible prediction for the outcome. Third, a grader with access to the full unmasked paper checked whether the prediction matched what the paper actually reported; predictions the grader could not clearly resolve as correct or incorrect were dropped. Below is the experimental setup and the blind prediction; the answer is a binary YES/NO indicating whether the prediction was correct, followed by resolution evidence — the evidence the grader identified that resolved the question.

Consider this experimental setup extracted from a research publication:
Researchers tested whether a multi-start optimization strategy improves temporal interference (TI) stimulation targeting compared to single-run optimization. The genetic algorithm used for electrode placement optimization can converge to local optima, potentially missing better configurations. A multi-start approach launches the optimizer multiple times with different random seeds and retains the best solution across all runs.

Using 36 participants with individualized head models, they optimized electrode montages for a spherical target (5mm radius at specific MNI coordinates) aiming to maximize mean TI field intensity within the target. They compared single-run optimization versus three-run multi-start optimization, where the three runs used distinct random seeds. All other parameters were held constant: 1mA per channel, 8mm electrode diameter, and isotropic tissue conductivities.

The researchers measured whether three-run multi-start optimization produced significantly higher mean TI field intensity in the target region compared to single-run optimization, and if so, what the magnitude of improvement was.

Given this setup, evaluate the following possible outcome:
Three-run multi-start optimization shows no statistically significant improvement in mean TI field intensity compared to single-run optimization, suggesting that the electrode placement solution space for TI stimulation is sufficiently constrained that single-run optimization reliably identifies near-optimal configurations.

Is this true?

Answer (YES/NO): NO